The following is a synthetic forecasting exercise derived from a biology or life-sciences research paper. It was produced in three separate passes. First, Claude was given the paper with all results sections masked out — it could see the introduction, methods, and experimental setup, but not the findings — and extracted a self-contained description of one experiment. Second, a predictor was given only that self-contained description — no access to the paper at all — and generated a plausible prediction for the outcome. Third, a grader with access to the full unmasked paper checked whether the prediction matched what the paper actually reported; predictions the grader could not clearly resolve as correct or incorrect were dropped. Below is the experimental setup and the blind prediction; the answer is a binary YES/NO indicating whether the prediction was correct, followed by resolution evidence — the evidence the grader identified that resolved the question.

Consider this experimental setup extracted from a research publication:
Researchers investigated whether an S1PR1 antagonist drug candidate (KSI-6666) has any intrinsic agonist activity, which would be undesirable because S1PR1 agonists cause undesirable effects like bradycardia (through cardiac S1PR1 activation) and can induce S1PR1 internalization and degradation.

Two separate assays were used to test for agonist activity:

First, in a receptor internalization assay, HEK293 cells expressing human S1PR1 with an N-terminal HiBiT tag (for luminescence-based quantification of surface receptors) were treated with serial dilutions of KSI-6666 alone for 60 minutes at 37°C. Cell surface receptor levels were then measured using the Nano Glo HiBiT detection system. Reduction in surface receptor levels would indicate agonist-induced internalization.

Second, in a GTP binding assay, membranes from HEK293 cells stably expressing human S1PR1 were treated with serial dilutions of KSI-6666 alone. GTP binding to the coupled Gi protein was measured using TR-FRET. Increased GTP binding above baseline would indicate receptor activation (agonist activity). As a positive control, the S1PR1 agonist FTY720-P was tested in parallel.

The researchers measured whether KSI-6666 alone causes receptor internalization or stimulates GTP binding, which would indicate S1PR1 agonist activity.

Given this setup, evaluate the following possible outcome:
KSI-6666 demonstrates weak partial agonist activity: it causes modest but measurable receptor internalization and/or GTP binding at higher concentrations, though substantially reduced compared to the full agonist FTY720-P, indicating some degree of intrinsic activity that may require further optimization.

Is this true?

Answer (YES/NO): NO